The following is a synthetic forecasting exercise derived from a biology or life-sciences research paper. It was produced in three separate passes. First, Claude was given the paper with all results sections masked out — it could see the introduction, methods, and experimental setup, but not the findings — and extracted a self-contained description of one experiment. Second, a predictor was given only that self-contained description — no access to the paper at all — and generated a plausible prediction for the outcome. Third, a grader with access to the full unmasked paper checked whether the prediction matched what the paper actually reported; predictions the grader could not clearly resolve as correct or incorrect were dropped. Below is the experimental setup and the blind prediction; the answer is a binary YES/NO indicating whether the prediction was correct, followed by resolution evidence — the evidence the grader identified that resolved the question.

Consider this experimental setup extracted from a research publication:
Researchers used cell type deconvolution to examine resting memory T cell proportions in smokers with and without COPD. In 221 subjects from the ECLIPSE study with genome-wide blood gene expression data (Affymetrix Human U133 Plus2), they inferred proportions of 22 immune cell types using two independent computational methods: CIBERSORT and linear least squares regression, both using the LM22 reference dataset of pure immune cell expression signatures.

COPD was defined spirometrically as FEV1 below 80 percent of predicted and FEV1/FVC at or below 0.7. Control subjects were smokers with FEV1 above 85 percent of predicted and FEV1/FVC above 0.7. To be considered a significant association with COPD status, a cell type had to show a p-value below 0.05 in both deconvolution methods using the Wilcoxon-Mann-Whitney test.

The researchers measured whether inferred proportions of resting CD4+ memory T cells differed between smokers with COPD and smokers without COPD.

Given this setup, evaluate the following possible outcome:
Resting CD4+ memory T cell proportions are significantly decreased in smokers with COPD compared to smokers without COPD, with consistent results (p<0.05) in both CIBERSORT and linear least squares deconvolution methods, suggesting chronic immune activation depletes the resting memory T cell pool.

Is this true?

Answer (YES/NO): YES